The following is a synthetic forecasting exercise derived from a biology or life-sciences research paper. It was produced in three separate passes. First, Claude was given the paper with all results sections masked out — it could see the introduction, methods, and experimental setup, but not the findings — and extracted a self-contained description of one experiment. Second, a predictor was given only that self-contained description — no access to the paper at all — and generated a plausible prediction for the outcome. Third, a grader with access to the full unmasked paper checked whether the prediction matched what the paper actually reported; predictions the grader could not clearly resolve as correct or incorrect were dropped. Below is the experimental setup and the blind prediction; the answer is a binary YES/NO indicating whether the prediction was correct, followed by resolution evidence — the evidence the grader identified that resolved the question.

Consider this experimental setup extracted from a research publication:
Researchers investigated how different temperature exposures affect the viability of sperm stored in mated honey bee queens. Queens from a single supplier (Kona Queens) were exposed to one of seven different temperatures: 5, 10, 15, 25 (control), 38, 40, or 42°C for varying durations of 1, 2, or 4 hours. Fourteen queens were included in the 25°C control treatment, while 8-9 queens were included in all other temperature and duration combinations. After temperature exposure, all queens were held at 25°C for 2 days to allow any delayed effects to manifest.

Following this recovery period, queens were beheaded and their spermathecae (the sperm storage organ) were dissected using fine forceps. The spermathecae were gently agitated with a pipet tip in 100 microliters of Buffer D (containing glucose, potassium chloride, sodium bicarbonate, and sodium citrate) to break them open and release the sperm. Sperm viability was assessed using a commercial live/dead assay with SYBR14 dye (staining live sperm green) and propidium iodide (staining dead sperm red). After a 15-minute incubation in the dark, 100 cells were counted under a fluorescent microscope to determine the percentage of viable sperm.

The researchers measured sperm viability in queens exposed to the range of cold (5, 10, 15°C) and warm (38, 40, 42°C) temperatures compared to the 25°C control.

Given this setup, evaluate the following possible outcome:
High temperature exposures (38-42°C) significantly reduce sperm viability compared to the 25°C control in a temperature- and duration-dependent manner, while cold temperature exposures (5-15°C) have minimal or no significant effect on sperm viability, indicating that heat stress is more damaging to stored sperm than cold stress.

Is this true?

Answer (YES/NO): NO